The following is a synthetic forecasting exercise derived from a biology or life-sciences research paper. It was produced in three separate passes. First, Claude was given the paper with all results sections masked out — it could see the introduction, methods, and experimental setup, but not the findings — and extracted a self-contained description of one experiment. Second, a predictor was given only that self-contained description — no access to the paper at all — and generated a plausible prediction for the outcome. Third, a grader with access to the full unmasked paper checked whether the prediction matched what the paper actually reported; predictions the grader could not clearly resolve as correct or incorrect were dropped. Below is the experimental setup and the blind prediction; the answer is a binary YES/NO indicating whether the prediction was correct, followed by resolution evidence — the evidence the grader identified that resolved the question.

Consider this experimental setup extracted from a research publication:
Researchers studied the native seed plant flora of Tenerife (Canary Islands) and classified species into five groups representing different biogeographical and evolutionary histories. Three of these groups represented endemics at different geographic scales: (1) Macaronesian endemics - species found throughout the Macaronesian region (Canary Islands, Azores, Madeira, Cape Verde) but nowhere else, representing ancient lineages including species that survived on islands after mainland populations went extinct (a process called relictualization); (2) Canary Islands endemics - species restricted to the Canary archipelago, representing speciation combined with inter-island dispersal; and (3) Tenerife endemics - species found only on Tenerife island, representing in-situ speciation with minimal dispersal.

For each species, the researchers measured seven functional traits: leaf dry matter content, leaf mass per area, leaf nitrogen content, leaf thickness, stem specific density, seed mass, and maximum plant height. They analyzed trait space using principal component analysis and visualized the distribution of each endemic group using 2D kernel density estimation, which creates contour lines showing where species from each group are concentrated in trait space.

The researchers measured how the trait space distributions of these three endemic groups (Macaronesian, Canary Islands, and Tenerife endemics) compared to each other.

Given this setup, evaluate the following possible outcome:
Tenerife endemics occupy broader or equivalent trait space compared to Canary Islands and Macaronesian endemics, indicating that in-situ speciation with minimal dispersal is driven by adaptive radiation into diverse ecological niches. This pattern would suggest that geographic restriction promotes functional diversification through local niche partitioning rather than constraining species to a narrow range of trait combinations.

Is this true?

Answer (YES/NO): NO